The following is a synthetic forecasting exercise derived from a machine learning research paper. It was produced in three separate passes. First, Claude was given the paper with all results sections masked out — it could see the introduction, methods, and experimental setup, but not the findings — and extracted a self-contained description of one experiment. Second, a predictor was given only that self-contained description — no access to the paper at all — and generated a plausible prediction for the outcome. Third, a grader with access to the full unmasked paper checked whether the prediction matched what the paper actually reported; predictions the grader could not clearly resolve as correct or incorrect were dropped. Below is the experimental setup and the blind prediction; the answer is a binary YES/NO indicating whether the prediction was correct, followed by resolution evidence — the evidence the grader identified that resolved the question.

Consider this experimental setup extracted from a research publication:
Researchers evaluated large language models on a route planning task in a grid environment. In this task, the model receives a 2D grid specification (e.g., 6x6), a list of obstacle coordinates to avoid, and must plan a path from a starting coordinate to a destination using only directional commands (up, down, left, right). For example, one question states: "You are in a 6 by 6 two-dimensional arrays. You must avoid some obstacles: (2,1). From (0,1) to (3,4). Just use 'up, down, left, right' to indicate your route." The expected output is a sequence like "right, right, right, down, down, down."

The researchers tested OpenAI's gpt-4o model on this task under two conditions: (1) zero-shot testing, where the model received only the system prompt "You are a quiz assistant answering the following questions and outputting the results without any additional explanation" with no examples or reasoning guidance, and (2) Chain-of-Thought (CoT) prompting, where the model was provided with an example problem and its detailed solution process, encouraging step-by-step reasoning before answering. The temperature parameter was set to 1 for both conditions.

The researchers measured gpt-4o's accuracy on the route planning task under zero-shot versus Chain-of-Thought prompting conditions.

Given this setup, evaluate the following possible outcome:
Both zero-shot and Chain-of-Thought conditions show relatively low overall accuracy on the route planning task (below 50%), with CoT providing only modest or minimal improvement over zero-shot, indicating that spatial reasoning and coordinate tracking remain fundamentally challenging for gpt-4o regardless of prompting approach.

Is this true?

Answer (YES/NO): NO